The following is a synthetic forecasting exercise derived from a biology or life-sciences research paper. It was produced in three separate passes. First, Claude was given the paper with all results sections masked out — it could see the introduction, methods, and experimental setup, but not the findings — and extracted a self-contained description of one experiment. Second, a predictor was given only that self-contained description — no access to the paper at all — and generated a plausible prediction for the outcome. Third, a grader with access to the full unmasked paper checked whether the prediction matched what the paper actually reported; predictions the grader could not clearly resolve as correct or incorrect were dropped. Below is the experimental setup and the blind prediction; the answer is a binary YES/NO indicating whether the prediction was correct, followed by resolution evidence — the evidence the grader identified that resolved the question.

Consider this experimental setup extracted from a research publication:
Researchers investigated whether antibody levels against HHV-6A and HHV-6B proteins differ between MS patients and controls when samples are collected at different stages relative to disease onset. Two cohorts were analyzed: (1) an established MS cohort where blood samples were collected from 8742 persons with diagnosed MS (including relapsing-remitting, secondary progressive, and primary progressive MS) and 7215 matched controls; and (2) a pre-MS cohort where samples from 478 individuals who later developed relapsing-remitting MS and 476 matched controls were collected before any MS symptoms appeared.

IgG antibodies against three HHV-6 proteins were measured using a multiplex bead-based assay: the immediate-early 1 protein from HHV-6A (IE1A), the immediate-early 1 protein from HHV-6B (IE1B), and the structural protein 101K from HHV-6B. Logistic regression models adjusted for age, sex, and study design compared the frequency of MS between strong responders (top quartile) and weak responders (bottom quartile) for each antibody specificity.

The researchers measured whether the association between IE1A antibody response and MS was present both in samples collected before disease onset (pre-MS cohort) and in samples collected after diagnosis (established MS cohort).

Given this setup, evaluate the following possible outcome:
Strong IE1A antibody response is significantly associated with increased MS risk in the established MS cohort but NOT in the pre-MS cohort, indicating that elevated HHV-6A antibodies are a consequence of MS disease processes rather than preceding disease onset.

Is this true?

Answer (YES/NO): NO